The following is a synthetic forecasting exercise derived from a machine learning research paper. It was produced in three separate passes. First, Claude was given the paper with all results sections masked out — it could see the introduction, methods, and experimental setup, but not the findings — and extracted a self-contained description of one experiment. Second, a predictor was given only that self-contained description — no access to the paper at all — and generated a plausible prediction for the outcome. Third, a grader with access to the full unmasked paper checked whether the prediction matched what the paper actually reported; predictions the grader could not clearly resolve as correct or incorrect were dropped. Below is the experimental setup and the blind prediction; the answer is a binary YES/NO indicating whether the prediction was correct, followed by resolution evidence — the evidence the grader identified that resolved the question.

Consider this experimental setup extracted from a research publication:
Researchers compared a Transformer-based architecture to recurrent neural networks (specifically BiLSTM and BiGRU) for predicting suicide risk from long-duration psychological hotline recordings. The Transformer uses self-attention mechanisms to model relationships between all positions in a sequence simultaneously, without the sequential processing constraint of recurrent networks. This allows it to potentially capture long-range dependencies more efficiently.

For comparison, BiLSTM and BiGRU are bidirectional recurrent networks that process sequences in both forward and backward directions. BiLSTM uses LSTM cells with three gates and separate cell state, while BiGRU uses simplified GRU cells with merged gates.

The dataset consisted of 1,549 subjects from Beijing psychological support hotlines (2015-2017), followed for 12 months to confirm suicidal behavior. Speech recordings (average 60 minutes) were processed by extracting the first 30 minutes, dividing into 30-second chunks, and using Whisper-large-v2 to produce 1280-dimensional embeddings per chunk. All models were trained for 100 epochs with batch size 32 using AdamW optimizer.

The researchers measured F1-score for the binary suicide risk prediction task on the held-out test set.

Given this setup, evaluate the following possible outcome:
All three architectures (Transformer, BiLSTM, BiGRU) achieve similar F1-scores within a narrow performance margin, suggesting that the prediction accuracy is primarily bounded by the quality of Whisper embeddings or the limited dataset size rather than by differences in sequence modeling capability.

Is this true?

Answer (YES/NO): NO